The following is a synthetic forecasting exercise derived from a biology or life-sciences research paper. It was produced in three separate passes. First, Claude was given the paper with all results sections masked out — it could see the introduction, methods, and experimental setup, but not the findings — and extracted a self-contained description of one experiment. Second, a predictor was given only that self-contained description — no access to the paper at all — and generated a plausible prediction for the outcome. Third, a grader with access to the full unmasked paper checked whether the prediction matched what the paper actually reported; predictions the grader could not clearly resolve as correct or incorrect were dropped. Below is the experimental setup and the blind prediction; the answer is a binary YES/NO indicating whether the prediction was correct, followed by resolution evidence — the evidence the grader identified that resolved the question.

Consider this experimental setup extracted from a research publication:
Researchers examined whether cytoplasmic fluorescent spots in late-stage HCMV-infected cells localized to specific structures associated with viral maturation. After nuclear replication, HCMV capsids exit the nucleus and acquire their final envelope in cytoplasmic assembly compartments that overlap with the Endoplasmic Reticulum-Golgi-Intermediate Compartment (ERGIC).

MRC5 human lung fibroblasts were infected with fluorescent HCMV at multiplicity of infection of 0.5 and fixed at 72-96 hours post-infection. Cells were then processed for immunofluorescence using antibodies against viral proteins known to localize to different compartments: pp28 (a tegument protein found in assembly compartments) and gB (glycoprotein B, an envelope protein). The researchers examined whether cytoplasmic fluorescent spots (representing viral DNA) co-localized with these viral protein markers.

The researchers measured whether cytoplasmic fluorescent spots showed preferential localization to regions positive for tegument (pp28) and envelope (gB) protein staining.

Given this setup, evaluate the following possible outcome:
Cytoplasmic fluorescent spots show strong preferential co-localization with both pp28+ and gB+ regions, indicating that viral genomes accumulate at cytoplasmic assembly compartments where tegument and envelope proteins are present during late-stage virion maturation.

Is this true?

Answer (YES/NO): YES